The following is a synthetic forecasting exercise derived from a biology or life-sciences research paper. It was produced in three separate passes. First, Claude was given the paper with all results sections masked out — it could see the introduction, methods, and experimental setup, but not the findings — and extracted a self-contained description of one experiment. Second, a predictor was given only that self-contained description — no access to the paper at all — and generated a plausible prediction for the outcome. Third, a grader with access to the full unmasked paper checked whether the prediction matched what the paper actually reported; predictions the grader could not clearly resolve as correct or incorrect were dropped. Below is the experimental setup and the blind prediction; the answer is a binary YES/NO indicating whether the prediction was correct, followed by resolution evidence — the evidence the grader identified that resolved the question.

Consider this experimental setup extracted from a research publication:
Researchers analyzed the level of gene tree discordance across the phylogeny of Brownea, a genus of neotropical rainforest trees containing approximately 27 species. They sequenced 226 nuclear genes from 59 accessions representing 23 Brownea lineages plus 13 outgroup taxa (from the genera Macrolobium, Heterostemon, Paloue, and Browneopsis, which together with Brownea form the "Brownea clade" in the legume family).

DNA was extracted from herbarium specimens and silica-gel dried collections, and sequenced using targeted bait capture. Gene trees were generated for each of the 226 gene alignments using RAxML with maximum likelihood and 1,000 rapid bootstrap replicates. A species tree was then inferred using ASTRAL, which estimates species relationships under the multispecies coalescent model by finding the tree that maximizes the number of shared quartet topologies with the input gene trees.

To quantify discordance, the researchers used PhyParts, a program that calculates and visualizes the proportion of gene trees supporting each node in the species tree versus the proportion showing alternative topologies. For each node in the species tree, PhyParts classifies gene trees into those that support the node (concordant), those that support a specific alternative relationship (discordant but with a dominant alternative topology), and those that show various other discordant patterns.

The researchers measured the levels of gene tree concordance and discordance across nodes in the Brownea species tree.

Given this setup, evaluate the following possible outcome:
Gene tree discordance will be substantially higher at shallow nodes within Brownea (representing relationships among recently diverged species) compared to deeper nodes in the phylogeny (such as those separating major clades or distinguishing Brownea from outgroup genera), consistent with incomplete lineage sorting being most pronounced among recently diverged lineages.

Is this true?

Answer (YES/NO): YES